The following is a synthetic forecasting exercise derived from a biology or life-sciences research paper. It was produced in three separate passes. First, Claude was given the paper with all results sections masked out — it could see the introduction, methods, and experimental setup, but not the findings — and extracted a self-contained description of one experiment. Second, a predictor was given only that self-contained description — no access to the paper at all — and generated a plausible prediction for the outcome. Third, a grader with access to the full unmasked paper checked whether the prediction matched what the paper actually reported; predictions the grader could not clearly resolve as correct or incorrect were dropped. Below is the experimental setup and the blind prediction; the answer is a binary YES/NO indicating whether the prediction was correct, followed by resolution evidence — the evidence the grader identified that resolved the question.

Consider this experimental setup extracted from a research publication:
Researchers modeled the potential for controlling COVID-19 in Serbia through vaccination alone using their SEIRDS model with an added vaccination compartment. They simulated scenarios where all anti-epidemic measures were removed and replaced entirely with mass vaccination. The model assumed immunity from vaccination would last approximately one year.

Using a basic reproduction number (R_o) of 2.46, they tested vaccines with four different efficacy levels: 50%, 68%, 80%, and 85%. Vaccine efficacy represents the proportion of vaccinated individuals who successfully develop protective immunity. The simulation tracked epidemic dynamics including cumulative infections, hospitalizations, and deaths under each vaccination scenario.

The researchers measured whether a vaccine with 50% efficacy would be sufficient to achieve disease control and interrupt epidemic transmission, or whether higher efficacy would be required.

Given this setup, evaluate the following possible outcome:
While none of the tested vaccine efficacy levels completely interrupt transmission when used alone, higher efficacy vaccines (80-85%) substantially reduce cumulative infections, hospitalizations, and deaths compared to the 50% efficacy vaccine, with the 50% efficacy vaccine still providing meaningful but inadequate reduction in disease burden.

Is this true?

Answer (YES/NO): NO